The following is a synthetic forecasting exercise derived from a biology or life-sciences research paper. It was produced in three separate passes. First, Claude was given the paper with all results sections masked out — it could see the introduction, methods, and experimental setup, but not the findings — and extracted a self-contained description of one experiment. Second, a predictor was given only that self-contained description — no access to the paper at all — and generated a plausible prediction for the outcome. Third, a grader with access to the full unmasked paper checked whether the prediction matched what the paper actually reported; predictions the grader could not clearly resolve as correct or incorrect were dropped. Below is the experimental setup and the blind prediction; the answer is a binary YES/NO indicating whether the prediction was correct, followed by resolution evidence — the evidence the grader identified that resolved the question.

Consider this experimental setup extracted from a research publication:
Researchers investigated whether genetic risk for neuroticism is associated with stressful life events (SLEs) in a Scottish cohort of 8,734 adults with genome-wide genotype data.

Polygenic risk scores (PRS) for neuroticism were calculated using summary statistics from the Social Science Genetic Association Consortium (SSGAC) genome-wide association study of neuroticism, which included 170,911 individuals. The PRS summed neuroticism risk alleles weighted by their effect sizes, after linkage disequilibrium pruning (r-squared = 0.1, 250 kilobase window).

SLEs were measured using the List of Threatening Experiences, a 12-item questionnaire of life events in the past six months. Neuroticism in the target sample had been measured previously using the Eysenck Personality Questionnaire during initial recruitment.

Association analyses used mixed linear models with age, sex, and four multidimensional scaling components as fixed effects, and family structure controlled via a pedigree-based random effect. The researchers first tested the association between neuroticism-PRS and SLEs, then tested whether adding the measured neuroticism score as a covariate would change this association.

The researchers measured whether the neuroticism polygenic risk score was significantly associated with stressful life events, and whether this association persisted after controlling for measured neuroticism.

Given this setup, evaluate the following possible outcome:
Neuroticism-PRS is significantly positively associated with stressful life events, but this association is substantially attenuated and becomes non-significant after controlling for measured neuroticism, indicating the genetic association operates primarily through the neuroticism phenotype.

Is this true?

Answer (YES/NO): NO